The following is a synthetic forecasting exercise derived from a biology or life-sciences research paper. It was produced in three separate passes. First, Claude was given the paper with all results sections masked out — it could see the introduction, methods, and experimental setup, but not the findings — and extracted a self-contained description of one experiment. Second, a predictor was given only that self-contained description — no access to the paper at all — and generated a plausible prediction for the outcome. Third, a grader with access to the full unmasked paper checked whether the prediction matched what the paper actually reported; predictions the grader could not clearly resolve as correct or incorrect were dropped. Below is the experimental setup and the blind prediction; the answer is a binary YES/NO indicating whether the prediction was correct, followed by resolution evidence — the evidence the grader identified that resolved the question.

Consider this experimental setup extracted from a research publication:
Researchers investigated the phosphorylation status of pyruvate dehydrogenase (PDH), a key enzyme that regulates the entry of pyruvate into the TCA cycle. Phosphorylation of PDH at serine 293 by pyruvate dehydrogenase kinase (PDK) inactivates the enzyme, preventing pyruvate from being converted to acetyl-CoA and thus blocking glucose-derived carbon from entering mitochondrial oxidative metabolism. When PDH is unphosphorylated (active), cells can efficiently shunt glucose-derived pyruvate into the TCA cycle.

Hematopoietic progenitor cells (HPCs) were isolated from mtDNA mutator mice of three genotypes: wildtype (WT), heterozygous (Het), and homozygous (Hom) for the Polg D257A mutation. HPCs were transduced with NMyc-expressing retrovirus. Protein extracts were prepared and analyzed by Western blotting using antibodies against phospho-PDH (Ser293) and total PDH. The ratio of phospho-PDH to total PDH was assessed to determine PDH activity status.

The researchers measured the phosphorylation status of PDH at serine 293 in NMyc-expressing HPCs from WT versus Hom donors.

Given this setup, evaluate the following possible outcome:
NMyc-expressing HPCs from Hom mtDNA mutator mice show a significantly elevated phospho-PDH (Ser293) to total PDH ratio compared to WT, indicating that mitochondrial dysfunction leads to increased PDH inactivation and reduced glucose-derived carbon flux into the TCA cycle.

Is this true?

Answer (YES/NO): YES